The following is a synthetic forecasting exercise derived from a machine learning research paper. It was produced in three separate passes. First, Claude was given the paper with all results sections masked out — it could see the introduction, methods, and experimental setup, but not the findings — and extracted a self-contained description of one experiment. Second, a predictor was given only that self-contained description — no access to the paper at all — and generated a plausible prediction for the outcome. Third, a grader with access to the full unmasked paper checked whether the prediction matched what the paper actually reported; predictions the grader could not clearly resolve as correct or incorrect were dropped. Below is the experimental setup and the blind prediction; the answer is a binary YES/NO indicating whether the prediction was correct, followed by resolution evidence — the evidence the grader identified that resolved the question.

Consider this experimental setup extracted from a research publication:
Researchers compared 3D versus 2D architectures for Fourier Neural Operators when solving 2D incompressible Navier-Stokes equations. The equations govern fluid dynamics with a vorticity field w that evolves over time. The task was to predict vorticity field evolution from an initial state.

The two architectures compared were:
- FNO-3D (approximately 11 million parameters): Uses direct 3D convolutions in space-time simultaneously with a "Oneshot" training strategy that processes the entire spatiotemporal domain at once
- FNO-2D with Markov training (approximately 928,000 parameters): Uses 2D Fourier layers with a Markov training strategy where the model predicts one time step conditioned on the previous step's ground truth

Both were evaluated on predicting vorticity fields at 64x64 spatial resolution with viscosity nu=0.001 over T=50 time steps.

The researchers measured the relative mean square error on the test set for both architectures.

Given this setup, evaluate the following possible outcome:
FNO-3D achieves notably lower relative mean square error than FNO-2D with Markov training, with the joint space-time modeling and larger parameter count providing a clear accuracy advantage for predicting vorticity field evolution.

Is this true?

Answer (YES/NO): NO